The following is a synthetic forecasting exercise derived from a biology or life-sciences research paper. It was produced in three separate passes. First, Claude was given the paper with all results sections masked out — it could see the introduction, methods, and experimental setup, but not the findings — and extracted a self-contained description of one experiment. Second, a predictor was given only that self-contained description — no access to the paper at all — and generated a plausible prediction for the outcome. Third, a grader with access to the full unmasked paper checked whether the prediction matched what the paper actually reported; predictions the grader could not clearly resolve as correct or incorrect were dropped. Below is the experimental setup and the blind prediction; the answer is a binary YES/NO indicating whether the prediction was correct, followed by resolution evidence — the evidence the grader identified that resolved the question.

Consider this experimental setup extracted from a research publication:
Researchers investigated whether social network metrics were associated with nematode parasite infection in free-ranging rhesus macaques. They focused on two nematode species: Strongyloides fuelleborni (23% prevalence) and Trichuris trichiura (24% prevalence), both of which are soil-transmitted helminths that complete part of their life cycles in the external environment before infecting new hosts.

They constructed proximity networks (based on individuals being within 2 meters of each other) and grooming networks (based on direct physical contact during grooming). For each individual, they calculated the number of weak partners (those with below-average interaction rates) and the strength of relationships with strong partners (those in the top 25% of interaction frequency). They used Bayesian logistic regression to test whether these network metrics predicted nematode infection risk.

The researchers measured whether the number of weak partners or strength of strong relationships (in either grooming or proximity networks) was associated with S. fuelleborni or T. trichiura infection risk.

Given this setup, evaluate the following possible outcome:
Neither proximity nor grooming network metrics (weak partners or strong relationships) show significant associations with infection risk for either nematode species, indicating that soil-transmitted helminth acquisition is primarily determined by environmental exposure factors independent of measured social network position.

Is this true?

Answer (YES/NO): YES